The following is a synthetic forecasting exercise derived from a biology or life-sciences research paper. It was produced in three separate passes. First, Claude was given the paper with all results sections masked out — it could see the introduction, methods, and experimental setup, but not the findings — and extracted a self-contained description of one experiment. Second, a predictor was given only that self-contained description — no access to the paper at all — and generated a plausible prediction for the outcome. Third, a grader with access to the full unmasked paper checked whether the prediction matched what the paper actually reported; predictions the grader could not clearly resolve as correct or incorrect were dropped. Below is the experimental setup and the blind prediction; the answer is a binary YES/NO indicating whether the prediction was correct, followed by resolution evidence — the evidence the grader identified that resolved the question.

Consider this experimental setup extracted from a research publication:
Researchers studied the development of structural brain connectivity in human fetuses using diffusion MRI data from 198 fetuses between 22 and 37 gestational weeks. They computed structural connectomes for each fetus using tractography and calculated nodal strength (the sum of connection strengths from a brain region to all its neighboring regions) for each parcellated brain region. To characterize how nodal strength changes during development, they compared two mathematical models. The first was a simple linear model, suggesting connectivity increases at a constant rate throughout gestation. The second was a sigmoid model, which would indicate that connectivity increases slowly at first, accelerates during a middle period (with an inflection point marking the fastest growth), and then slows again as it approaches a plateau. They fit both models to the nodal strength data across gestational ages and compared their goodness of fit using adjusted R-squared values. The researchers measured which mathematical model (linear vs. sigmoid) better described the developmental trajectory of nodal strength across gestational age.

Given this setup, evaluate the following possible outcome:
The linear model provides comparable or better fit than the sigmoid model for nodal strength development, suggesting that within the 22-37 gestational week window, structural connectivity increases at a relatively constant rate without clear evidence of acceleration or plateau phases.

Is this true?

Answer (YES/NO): NO